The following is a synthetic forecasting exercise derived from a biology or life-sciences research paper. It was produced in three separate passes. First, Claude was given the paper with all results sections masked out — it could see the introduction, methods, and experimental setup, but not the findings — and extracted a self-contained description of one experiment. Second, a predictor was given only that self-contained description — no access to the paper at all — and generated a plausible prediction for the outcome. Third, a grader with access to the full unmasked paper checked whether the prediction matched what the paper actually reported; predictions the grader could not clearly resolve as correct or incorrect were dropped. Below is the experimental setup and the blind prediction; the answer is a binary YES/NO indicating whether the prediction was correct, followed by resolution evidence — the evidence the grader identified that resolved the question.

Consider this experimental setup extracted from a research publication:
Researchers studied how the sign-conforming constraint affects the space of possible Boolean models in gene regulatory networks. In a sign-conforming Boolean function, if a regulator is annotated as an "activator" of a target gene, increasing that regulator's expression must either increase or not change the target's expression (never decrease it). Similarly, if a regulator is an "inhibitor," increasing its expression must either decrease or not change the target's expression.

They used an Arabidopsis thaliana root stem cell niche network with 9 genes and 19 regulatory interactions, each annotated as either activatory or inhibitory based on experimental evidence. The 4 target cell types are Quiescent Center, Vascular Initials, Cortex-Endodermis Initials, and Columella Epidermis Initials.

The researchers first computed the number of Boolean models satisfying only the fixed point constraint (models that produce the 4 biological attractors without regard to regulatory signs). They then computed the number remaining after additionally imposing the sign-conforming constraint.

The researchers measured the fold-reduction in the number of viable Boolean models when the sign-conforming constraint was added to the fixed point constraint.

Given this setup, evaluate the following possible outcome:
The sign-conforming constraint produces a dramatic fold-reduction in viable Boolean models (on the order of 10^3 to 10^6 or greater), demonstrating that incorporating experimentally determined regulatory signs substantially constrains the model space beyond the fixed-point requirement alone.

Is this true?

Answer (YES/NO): YES